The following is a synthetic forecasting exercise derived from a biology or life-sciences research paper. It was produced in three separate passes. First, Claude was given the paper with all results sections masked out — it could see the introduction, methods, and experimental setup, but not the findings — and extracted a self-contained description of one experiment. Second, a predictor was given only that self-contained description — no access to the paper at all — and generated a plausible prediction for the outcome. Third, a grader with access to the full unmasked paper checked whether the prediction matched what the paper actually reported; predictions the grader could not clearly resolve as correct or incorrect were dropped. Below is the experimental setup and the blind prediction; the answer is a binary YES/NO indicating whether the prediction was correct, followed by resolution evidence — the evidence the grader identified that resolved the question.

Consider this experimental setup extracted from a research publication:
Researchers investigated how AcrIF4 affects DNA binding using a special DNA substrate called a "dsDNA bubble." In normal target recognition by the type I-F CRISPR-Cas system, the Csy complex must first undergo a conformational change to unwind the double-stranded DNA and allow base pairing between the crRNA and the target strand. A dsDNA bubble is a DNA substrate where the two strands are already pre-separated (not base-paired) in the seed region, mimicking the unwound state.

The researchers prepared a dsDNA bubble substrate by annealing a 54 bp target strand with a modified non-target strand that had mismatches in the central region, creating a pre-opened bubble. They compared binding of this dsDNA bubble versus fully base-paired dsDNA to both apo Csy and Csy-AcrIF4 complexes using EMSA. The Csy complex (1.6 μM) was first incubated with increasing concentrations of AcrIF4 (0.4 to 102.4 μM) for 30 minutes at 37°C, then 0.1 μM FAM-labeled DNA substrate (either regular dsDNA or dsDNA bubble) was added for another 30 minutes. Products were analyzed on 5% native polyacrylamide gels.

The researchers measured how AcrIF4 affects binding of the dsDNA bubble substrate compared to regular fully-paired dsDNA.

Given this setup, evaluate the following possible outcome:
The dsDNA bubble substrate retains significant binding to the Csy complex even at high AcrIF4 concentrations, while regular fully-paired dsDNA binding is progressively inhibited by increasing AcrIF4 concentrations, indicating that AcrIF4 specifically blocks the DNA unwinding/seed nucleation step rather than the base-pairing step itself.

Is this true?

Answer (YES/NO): NO